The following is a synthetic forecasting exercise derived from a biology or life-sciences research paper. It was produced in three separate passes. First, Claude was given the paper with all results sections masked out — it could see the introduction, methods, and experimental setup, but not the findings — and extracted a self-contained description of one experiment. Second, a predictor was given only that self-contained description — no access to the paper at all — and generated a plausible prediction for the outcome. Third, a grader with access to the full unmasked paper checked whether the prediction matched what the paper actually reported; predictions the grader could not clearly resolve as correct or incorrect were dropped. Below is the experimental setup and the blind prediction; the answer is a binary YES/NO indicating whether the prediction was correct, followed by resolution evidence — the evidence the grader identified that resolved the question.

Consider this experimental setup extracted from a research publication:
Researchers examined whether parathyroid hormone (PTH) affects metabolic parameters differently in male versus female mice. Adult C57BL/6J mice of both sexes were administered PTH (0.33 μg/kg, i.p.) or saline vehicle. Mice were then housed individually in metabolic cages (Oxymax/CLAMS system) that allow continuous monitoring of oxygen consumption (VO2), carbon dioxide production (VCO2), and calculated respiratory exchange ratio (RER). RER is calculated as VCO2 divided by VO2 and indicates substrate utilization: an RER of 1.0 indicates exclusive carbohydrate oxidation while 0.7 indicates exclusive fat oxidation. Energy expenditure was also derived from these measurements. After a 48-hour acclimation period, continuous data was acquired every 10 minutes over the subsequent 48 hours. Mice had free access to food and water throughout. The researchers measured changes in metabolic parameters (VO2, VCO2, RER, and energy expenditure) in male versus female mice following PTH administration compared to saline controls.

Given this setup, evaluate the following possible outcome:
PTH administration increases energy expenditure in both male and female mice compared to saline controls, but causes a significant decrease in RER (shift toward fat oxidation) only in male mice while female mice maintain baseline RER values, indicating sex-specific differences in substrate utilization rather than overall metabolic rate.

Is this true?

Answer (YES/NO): NO